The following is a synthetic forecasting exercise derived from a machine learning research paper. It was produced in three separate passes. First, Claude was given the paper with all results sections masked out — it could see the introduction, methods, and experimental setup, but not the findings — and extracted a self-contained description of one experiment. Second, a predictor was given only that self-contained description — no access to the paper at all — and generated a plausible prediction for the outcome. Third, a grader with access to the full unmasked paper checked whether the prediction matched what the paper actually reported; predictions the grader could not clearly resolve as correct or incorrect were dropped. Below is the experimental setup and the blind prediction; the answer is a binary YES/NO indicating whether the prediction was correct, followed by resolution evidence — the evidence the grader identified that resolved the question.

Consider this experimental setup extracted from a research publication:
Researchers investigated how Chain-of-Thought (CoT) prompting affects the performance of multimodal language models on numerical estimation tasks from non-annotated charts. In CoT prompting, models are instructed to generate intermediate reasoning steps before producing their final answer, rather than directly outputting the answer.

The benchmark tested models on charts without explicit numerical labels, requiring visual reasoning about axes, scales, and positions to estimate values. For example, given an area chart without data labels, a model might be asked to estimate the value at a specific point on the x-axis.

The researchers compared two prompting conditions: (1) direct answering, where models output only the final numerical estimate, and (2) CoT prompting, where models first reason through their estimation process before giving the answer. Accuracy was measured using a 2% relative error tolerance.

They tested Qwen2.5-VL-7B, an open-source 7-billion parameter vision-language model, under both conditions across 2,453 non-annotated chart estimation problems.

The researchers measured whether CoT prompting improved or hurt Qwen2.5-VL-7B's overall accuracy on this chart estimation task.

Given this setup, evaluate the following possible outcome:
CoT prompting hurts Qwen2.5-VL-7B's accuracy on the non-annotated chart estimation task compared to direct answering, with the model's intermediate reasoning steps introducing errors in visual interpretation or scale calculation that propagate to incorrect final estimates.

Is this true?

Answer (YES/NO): YES